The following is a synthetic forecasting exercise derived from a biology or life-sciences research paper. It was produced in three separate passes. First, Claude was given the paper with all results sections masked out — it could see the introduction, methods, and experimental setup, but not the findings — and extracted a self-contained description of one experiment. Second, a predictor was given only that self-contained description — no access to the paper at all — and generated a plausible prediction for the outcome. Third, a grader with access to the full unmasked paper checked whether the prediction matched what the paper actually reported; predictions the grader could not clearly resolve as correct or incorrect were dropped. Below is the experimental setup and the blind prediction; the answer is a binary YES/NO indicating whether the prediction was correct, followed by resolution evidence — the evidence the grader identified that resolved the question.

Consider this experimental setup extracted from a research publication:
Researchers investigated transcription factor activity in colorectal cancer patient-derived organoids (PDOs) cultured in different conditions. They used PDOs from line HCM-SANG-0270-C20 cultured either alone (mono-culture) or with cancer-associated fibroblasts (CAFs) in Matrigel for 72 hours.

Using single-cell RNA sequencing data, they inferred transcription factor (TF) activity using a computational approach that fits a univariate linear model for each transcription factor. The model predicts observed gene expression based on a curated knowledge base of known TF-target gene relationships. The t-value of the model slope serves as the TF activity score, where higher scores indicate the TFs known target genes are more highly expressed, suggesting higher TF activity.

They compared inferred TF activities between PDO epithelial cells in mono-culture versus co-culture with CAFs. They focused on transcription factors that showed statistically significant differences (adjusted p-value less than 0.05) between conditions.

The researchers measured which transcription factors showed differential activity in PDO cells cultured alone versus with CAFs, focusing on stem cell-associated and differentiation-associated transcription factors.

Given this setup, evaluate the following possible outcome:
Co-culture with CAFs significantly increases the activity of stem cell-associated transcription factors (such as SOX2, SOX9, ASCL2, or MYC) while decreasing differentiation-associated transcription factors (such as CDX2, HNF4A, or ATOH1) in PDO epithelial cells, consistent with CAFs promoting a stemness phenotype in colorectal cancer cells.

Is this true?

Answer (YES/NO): NO